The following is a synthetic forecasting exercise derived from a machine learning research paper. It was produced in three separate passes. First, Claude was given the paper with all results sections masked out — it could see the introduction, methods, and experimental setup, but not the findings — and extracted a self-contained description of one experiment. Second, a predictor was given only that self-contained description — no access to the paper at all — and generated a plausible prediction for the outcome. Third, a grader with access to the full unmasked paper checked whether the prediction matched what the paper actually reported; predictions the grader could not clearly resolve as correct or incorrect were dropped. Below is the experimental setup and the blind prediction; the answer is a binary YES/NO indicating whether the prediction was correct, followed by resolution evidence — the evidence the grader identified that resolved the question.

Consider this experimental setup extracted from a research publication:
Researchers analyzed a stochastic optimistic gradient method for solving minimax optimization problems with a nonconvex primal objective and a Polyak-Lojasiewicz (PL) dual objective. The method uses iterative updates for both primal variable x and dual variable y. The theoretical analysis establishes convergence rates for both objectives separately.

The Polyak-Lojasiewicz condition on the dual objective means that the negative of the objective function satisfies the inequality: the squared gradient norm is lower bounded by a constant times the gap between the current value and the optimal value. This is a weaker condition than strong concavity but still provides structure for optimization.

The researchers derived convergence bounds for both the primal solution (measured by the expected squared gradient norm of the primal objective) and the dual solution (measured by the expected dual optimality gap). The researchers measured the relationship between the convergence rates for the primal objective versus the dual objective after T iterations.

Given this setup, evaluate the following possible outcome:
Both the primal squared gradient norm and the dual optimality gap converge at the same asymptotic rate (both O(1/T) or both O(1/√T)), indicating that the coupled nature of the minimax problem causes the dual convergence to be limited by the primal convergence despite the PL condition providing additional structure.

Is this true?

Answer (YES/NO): NO